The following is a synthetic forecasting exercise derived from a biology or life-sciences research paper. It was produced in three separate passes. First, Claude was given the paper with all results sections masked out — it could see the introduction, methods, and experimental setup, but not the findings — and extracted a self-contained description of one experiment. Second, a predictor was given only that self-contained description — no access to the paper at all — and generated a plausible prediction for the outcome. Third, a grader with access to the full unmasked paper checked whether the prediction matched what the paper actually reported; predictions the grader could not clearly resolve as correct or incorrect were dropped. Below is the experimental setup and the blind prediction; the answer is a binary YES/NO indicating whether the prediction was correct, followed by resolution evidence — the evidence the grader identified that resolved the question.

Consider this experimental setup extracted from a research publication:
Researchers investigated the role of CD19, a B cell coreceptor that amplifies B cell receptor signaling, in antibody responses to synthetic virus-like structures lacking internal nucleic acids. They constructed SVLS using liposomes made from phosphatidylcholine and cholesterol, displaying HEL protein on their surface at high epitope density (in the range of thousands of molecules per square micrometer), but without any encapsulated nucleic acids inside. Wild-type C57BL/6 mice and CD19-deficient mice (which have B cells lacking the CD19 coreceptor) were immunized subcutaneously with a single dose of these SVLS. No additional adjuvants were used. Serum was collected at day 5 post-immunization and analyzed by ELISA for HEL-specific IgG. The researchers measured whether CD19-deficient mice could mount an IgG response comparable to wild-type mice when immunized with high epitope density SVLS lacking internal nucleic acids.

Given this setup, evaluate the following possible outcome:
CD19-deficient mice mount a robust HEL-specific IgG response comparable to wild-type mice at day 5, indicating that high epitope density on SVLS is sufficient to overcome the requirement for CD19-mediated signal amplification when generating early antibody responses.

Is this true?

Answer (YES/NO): NO